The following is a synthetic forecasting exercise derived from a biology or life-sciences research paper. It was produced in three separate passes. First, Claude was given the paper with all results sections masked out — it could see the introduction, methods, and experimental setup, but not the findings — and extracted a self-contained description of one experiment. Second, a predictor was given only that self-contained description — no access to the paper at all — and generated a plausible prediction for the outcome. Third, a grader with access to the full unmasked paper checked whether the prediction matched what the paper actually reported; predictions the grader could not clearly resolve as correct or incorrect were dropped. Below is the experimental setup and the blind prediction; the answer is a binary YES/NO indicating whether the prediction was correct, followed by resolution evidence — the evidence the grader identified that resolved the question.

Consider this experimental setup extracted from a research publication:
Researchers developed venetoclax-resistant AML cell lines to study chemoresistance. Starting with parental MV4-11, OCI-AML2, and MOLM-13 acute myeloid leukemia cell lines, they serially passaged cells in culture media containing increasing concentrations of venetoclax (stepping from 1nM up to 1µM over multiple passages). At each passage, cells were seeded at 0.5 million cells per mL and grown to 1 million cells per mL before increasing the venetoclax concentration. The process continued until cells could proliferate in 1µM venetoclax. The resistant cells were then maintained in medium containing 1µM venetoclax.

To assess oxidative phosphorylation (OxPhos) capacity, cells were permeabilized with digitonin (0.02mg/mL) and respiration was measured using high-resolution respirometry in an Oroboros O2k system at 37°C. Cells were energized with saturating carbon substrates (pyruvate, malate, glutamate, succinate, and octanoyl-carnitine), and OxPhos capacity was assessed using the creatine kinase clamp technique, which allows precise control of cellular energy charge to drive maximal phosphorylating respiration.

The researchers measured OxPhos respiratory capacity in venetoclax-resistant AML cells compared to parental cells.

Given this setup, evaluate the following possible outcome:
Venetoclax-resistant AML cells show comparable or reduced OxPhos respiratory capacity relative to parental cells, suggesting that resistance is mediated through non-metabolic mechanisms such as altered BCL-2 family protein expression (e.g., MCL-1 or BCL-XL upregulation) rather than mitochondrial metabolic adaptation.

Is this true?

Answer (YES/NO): NO